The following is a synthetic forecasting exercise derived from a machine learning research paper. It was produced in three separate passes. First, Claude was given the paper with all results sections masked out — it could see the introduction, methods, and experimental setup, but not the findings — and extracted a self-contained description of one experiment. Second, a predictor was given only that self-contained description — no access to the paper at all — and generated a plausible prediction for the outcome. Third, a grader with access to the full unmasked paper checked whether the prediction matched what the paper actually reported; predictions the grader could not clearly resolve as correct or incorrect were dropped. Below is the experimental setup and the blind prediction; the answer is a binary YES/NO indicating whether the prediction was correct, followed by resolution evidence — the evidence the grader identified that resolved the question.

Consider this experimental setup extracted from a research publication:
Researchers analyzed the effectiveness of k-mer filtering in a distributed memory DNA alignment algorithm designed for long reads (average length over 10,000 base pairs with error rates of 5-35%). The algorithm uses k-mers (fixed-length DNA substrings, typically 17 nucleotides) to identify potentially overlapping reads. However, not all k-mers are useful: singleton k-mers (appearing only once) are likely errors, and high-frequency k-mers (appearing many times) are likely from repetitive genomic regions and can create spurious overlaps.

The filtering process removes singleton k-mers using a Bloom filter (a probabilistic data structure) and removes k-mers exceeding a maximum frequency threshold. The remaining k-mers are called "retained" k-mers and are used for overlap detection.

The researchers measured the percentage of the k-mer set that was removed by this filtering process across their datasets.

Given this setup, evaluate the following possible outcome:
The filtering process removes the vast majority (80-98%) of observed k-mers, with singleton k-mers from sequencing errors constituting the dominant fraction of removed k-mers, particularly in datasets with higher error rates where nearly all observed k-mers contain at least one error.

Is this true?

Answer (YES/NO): YES